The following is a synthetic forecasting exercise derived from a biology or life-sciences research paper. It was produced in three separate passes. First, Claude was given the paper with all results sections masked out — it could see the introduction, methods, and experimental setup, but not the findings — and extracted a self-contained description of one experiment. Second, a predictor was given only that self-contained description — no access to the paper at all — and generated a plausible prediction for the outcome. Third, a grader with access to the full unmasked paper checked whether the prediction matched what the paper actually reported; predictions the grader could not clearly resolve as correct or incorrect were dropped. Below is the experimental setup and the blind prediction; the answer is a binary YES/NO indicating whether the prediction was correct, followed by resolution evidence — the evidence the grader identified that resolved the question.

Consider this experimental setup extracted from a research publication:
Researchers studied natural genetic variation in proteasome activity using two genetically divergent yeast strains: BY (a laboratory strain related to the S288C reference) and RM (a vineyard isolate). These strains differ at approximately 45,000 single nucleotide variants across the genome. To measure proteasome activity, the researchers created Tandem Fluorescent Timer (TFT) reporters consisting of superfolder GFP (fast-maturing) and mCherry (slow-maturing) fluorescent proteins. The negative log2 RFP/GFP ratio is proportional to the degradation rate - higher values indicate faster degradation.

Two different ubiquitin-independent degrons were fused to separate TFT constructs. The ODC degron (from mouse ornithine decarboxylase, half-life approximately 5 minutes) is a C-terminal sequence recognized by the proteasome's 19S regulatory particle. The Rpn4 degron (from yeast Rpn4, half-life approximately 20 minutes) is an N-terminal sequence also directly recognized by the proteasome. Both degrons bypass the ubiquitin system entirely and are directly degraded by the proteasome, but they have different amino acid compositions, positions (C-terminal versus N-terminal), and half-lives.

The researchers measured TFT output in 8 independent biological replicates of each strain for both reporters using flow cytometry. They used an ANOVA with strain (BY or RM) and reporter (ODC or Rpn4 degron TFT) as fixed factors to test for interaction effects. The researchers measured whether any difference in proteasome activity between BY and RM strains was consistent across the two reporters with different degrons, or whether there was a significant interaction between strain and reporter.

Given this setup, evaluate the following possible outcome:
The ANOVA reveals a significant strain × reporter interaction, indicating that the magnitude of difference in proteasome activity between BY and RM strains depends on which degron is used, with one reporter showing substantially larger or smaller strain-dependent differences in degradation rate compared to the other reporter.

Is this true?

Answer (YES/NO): YES